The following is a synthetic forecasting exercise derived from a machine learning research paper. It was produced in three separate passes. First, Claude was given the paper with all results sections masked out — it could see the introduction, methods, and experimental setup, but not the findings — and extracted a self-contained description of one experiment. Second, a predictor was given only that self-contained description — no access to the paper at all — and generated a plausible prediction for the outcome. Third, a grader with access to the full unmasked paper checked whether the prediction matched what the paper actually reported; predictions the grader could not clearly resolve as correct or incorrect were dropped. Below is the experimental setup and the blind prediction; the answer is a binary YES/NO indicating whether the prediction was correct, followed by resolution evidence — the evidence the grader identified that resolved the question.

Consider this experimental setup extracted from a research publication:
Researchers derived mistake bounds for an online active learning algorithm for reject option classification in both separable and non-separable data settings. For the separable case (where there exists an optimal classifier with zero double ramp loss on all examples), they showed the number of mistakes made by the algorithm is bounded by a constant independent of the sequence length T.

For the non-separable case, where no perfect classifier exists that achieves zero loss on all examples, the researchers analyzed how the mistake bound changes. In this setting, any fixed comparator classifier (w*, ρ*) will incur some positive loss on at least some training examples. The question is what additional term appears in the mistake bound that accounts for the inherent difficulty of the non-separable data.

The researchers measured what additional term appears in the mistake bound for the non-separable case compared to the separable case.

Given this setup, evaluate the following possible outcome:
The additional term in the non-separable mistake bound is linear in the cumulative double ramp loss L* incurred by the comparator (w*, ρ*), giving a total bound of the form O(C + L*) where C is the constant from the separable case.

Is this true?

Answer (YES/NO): YES